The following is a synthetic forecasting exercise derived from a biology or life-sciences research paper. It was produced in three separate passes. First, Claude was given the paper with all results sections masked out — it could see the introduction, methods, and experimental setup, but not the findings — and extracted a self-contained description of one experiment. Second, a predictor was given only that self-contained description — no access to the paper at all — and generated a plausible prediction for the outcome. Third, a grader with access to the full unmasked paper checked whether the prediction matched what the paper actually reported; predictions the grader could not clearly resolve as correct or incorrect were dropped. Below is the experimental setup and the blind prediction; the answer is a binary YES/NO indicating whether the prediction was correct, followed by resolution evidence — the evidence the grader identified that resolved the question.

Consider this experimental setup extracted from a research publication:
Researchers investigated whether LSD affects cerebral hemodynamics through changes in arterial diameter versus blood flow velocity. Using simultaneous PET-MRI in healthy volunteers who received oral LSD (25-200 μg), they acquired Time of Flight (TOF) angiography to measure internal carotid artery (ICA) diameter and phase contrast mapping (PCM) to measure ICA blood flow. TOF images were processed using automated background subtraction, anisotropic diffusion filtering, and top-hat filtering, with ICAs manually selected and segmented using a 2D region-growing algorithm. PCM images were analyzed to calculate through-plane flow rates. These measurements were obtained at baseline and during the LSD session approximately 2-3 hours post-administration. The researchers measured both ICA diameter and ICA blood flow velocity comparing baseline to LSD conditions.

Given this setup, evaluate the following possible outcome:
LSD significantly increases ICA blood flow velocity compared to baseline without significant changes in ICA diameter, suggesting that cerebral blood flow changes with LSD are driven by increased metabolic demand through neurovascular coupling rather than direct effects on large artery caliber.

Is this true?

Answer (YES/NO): YES